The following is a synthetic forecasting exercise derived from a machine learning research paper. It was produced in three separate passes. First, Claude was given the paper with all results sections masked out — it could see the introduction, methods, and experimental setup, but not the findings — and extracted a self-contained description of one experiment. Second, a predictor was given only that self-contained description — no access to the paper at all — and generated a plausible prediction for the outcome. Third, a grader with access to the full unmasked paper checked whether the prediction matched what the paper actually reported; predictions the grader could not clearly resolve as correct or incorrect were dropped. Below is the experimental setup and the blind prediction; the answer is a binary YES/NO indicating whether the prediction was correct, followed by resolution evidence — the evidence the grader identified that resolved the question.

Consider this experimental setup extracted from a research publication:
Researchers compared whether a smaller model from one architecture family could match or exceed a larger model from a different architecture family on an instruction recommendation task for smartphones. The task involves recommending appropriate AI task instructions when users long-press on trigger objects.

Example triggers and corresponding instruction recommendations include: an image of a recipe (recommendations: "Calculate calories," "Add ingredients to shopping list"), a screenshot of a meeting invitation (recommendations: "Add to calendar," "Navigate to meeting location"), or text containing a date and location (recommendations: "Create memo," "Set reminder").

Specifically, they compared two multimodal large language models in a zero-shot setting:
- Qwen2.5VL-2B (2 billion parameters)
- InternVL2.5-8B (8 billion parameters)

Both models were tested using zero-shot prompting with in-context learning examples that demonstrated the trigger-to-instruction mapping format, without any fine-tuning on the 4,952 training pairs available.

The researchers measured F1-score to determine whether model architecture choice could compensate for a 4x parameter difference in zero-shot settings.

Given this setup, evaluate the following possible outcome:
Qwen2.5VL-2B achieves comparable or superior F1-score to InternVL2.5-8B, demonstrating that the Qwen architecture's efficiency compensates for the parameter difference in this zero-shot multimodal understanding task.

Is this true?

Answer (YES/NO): NO